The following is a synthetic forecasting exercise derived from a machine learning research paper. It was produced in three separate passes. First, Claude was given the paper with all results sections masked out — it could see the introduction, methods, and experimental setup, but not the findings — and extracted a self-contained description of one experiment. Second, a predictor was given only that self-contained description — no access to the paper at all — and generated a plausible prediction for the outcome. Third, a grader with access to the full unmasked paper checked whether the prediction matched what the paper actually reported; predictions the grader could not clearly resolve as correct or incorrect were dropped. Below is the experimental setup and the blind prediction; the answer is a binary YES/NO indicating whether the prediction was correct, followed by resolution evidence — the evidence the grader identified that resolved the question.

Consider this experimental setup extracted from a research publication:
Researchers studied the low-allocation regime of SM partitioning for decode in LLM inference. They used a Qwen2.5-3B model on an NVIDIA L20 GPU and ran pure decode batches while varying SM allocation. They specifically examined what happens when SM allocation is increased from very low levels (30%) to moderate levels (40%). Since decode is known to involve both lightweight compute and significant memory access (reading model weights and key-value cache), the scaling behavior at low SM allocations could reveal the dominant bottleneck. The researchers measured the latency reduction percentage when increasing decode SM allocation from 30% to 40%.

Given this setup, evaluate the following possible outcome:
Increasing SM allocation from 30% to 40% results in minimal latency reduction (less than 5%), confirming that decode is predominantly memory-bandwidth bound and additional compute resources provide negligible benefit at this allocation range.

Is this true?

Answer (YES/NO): NO